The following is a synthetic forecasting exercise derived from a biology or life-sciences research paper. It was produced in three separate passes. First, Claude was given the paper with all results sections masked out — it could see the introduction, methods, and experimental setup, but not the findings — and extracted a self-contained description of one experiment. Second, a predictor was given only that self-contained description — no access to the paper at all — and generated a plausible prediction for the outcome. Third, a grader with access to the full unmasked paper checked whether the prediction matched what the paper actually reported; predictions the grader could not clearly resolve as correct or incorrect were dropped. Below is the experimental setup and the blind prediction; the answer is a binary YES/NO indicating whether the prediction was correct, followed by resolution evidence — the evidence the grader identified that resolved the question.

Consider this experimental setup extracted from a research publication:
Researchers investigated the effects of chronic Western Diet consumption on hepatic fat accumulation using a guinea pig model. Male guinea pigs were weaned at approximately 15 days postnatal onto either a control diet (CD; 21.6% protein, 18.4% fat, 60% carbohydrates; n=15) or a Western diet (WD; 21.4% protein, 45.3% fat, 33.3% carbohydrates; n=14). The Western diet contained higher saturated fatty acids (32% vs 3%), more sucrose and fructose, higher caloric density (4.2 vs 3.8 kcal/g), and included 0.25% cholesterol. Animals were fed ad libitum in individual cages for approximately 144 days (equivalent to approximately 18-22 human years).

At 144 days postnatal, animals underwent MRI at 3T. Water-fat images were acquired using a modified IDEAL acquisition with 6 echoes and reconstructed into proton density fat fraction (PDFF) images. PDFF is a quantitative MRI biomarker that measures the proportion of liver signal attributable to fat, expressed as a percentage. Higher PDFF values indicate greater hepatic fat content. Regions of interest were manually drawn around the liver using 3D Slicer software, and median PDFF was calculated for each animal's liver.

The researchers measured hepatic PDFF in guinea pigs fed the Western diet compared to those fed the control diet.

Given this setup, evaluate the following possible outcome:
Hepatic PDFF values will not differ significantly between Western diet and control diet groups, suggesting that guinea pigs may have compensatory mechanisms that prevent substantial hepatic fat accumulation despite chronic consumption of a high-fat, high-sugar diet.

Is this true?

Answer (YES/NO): NO